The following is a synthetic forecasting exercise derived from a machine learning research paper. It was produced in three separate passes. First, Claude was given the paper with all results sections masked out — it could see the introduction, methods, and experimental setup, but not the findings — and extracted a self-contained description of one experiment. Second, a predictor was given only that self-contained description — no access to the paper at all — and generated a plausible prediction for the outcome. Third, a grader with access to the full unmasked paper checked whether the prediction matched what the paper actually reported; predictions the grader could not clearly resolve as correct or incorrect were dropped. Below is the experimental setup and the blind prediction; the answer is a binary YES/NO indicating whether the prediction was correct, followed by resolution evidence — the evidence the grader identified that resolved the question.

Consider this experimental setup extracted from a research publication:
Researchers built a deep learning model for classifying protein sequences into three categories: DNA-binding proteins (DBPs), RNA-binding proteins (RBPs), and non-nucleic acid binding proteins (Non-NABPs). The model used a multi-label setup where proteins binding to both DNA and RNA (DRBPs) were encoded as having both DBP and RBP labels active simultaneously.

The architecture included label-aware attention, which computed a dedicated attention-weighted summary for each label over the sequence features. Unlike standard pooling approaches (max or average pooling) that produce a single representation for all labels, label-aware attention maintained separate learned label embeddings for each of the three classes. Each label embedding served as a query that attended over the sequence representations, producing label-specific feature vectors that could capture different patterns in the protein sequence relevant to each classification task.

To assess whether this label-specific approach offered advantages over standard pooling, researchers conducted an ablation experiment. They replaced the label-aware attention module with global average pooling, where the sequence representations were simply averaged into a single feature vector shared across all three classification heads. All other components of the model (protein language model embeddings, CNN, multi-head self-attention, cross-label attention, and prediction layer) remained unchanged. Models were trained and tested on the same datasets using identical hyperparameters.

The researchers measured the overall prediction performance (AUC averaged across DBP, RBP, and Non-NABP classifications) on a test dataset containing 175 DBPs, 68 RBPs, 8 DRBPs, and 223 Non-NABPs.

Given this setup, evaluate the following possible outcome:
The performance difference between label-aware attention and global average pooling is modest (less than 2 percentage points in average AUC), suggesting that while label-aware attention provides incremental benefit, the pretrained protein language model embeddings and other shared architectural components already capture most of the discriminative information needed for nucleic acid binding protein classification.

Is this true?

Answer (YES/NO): NO